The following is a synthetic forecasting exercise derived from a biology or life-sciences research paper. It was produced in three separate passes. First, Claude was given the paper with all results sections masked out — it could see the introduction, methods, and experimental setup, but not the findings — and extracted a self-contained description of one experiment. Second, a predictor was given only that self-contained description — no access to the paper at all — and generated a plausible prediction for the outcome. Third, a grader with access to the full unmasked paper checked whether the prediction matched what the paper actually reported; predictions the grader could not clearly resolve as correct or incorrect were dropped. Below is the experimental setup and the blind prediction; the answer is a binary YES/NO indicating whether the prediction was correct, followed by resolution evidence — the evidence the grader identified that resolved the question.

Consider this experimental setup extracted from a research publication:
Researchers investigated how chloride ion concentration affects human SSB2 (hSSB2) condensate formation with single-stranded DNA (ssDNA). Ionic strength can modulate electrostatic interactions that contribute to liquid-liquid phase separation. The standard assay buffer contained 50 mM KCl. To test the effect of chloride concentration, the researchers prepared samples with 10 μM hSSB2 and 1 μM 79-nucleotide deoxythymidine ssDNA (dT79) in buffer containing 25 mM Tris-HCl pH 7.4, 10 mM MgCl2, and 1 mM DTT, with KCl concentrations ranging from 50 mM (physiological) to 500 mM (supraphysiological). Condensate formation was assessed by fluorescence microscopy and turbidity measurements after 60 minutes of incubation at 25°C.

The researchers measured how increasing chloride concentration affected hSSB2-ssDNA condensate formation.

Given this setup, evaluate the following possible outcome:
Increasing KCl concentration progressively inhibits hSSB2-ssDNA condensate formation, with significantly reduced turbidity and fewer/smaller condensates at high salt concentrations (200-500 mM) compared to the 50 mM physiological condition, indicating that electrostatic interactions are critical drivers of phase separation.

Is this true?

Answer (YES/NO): YES